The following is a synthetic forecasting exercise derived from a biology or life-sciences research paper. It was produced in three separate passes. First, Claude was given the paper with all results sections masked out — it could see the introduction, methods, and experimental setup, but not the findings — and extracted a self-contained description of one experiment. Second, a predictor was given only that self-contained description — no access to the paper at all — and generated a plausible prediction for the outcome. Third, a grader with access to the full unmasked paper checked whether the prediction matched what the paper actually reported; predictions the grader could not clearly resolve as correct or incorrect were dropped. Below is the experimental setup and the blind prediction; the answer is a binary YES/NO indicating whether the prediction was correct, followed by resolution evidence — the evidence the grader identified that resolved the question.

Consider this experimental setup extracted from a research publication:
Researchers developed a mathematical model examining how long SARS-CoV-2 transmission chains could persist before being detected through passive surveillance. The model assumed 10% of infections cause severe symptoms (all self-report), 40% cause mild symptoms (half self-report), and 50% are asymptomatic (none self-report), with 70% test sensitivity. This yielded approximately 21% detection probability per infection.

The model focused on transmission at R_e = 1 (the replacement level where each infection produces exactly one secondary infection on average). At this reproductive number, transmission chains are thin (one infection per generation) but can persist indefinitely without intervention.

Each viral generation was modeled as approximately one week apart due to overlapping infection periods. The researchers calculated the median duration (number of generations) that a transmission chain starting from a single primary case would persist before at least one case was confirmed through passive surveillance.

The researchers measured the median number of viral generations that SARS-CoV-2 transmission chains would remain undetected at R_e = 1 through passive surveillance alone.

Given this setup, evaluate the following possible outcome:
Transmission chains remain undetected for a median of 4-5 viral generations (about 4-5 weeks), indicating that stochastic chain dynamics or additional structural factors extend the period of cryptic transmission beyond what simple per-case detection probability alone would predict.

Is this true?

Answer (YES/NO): NO